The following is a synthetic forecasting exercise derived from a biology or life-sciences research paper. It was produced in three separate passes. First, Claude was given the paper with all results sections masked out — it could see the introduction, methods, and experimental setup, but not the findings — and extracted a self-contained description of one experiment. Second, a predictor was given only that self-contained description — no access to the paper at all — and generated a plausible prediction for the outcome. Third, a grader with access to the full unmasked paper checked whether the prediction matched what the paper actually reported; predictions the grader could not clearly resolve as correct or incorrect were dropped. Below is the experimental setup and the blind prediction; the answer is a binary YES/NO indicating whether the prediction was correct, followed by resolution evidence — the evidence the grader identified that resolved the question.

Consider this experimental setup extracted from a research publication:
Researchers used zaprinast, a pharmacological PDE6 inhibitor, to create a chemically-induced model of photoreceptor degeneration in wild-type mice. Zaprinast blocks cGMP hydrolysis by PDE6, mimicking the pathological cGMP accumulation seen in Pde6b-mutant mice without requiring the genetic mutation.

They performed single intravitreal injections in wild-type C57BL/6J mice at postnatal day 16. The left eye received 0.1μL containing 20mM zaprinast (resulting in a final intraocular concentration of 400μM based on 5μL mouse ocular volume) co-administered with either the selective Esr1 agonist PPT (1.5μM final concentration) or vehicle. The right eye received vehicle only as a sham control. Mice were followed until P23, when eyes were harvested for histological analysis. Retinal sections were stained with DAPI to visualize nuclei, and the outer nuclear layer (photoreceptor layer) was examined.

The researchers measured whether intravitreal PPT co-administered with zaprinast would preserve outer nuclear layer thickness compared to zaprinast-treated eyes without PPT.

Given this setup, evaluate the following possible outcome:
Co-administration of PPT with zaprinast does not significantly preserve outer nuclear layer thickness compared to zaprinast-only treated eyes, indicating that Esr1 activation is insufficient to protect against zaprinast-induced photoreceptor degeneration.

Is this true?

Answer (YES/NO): NO